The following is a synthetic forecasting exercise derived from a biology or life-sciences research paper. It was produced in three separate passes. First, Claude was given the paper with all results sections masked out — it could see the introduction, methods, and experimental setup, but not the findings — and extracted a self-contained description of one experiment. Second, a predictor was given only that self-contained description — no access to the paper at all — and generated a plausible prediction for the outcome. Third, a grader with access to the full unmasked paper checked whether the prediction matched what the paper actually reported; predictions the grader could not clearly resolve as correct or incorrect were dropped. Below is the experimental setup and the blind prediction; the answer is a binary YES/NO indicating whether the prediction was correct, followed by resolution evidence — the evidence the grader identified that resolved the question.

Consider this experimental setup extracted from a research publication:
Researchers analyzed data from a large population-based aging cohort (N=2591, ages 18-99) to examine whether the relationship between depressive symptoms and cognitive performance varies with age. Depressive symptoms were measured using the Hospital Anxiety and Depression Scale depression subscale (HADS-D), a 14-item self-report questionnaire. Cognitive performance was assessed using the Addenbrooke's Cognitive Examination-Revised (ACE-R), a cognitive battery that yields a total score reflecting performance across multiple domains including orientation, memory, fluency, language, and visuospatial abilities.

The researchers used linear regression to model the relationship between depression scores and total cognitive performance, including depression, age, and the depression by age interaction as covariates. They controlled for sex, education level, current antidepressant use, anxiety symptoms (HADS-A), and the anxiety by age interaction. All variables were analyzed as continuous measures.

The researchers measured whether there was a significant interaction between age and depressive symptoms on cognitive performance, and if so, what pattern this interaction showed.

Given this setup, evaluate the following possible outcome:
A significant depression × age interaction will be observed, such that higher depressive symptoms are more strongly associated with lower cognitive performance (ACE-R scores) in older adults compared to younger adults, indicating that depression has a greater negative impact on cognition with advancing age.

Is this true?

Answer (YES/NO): YES